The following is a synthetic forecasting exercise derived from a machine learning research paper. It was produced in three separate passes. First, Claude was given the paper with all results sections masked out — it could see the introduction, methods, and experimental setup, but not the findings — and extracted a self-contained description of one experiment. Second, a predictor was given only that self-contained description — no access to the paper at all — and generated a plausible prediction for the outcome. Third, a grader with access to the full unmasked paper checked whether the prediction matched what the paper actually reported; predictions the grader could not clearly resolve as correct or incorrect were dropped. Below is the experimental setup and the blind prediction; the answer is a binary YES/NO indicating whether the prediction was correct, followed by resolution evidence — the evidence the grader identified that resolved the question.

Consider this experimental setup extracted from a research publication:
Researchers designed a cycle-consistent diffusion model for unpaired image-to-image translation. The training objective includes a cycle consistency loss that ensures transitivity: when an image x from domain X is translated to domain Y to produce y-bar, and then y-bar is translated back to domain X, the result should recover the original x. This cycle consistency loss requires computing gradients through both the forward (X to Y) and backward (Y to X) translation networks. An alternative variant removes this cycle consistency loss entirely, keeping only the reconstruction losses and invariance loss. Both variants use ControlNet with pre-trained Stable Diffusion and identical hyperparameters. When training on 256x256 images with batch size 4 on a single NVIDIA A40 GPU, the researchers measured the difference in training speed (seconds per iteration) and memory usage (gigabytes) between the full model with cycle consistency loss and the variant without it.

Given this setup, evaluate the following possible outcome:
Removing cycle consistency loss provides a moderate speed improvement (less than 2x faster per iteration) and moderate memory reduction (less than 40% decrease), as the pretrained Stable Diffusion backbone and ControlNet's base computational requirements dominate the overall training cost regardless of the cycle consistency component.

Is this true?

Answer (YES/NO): YES